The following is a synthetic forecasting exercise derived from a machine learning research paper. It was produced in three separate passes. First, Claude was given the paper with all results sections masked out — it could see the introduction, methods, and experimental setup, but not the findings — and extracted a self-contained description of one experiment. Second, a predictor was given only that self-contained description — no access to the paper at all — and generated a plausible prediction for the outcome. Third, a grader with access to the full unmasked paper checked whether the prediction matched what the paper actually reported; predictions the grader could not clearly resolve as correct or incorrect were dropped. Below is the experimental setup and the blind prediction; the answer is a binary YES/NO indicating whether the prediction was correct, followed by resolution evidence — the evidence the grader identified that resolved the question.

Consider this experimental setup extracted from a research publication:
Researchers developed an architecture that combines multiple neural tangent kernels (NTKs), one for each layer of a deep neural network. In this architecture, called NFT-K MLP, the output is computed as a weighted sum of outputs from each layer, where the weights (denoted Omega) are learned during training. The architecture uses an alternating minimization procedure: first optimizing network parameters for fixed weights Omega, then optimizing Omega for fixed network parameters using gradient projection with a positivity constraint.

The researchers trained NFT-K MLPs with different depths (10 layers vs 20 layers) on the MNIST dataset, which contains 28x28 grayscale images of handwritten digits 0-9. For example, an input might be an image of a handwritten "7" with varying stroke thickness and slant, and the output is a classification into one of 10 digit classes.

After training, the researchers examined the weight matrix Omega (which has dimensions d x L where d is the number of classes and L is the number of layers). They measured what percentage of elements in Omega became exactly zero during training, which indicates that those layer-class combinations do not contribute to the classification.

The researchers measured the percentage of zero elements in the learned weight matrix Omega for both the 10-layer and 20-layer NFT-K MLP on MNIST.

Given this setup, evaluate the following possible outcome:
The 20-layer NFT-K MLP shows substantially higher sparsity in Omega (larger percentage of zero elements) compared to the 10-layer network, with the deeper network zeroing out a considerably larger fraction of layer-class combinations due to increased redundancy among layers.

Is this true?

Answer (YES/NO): NO